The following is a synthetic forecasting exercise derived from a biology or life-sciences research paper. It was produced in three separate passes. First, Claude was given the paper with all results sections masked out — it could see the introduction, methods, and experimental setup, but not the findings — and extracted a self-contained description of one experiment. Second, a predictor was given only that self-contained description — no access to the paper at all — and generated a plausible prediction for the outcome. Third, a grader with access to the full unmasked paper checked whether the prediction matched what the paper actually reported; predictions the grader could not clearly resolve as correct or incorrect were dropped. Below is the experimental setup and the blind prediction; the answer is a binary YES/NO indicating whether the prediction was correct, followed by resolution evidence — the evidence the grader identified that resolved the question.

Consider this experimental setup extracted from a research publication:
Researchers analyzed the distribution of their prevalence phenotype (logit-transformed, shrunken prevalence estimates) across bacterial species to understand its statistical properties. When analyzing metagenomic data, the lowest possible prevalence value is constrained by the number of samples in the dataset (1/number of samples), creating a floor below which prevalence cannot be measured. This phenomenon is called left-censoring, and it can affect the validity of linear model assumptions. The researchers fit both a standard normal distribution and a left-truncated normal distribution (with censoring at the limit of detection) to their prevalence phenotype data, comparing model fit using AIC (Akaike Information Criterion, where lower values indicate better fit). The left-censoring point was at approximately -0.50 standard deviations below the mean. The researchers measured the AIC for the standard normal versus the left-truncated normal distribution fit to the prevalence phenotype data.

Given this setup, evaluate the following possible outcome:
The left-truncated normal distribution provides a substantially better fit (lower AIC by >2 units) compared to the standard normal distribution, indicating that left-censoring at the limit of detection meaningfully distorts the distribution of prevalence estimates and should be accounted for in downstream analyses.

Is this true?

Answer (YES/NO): YES